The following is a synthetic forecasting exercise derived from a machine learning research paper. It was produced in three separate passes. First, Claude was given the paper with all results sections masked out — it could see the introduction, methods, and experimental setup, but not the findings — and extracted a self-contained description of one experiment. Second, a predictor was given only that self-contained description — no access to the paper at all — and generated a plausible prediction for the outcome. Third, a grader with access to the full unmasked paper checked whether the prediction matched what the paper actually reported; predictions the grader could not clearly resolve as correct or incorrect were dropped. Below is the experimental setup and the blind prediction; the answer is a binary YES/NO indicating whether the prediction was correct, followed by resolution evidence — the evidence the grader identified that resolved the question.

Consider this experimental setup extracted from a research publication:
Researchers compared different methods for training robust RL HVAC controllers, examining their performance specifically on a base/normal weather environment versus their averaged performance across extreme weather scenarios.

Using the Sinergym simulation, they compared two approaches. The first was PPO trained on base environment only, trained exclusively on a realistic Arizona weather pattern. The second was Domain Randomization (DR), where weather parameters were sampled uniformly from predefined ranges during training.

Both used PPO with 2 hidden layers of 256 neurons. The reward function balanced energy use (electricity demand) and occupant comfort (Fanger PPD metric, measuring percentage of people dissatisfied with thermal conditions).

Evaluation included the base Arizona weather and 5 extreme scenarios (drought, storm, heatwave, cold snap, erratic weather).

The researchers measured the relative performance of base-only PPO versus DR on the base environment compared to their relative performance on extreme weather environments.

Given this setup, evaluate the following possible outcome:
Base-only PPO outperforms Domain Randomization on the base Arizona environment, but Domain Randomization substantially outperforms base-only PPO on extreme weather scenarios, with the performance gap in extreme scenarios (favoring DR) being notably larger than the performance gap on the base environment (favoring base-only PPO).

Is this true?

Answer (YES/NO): NO